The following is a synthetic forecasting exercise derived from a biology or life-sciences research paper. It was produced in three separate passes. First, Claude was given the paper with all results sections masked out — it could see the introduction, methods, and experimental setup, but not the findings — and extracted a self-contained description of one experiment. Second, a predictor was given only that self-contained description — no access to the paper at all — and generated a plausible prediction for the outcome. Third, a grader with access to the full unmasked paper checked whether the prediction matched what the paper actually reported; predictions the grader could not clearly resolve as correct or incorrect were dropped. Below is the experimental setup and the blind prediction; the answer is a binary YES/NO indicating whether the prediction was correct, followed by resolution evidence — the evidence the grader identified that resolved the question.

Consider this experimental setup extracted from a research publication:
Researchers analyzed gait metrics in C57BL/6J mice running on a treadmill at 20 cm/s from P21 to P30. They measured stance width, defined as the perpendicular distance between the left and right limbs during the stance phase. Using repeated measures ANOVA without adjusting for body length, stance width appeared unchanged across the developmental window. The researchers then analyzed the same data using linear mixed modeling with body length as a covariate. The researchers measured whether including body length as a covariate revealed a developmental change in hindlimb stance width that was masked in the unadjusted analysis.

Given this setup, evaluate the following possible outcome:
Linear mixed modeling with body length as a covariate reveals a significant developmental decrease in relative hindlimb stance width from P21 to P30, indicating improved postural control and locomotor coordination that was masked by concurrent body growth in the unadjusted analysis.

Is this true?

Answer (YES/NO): YES